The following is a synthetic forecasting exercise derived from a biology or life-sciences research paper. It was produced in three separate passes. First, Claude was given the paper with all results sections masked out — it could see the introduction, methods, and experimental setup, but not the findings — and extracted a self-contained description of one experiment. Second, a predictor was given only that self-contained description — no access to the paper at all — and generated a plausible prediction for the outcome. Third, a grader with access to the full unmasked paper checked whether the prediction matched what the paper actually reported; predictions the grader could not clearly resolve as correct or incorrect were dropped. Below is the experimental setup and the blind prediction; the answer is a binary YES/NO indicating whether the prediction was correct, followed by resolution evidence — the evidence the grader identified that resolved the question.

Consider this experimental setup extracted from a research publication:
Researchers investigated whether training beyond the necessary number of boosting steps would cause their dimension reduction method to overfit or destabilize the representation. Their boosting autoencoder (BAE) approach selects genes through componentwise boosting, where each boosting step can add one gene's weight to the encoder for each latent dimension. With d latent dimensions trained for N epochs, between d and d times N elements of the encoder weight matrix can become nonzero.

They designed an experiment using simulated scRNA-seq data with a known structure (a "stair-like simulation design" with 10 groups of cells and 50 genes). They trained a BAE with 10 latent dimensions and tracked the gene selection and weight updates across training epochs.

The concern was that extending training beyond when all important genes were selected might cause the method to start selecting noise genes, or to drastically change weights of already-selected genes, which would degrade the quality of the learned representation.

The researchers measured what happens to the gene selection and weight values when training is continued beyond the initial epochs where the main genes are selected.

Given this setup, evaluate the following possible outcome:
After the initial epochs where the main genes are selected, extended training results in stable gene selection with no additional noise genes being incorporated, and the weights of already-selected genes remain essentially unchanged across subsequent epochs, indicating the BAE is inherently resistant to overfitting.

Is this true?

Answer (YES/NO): YES